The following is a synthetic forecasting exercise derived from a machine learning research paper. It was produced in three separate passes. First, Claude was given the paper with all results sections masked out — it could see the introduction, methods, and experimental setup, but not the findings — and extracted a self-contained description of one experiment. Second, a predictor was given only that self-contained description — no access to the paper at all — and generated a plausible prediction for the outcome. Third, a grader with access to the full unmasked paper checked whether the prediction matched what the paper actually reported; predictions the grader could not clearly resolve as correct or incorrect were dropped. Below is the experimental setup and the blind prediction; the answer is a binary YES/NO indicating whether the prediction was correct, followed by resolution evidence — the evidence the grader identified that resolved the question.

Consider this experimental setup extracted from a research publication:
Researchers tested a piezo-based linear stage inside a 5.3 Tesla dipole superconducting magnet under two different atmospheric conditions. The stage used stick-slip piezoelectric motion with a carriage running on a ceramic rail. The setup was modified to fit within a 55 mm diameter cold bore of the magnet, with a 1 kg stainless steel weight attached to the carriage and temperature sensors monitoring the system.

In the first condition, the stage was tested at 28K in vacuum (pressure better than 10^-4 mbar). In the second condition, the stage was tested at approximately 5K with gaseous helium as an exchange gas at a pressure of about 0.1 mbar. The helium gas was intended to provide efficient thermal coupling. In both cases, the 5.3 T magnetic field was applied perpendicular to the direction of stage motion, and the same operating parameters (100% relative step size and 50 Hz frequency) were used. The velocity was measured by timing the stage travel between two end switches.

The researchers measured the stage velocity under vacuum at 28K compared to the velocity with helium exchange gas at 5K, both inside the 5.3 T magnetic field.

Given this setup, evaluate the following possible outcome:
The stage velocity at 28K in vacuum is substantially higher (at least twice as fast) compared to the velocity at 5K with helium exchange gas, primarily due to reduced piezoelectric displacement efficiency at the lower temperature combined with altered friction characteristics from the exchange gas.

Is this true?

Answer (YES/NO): YES